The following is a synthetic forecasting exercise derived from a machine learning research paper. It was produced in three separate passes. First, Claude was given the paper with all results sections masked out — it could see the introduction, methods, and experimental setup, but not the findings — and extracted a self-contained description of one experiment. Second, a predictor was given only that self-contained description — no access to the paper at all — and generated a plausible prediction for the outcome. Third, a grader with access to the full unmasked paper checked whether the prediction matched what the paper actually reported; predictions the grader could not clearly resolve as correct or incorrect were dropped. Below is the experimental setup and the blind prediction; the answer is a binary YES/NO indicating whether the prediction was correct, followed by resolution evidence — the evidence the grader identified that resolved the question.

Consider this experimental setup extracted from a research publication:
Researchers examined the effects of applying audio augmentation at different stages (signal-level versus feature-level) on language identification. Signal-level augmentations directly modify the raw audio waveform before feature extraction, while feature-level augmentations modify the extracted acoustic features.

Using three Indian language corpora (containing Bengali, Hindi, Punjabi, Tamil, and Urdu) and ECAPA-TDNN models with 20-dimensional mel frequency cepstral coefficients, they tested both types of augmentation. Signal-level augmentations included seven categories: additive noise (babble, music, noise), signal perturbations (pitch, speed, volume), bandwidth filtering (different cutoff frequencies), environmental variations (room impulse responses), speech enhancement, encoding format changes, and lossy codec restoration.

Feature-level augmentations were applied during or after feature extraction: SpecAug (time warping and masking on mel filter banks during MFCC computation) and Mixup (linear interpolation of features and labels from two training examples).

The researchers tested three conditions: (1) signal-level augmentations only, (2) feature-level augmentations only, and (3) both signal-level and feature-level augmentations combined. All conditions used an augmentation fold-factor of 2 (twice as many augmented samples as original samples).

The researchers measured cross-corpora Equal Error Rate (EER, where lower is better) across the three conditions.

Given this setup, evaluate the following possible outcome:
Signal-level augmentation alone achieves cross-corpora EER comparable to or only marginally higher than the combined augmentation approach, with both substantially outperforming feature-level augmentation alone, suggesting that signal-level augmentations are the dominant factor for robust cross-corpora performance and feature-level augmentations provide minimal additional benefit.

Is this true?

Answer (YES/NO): NO